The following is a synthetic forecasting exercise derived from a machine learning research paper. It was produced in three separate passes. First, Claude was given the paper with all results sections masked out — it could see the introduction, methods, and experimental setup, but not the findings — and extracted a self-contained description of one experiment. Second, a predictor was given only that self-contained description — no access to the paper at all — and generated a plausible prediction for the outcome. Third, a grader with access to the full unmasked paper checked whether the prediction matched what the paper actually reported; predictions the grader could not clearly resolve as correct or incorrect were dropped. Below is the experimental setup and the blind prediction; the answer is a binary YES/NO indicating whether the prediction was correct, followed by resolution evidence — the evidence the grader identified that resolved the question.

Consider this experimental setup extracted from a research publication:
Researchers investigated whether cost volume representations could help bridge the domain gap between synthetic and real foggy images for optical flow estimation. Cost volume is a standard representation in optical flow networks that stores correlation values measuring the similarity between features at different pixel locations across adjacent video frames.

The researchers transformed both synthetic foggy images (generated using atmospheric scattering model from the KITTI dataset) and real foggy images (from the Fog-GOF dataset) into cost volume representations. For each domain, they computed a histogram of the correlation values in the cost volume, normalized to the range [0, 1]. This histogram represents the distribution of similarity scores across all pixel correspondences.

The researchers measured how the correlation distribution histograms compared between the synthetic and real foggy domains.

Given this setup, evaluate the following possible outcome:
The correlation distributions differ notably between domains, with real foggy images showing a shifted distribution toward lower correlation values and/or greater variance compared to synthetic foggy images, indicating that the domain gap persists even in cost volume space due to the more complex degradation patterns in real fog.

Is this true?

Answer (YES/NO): NO